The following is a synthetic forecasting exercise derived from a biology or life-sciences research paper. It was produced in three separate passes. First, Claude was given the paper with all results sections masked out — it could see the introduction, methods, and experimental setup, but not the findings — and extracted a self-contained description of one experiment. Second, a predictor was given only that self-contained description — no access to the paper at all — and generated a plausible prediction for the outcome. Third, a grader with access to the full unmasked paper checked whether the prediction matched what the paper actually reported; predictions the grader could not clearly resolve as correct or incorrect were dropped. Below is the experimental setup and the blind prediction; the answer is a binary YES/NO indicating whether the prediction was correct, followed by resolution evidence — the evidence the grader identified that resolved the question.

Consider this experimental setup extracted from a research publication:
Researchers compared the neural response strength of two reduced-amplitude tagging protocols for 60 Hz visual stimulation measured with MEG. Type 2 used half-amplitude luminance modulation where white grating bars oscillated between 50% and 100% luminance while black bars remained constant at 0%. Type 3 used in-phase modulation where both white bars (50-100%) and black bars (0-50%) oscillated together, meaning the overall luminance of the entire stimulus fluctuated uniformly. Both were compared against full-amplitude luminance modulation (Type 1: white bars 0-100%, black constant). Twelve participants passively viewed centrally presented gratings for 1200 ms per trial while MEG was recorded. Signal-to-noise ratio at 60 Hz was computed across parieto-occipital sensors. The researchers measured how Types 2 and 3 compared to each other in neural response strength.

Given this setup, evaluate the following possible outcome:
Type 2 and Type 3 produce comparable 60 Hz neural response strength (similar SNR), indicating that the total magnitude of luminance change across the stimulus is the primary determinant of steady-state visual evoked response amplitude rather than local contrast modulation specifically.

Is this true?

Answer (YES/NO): NO